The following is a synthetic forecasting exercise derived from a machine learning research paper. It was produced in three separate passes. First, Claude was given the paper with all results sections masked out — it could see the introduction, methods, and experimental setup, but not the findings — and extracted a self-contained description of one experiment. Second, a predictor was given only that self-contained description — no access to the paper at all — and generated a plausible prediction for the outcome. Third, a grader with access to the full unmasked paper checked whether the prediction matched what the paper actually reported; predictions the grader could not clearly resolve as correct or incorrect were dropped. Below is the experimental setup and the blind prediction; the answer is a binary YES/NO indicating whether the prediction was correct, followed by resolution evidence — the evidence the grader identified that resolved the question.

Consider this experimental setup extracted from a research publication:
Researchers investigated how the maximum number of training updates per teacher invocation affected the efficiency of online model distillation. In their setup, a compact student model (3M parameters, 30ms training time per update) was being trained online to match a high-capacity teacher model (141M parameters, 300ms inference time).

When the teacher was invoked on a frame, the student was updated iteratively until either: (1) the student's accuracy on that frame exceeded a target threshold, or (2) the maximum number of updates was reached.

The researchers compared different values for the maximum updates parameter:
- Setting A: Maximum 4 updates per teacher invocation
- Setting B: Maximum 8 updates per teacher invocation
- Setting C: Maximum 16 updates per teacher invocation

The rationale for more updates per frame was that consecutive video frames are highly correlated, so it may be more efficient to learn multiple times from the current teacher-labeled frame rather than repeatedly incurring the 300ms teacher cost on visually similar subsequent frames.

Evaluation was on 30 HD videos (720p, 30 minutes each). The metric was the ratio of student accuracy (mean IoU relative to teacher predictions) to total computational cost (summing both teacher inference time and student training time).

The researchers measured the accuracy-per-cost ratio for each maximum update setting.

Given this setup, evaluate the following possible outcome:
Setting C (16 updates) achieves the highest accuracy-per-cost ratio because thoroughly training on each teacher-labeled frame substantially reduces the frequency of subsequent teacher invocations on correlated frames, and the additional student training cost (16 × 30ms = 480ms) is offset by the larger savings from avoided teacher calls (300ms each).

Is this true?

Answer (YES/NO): YES